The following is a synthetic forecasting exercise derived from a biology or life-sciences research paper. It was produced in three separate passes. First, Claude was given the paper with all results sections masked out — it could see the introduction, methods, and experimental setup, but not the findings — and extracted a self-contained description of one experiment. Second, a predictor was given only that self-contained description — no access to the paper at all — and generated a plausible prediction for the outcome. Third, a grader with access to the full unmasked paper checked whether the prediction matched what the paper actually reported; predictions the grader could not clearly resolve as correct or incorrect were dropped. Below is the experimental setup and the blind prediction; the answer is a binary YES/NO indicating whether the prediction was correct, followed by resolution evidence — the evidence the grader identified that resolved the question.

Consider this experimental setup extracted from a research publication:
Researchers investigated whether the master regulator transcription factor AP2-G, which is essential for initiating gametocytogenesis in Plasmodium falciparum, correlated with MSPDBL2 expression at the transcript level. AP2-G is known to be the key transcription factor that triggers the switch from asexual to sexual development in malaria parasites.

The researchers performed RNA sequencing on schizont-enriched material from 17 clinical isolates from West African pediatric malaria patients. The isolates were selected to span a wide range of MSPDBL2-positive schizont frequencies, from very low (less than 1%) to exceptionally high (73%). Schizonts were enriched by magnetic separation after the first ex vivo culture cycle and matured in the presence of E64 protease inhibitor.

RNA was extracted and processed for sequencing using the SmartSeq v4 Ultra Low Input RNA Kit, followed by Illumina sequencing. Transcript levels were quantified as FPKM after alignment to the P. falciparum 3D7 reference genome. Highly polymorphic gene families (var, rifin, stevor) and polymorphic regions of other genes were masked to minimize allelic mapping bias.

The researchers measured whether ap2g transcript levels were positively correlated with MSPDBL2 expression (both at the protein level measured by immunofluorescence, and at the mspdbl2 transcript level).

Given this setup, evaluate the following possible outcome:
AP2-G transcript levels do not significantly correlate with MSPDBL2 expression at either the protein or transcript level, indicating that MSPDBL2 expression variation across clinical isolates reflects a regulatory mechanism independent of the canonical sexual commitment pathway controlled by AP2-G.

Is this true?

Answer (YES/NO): YES